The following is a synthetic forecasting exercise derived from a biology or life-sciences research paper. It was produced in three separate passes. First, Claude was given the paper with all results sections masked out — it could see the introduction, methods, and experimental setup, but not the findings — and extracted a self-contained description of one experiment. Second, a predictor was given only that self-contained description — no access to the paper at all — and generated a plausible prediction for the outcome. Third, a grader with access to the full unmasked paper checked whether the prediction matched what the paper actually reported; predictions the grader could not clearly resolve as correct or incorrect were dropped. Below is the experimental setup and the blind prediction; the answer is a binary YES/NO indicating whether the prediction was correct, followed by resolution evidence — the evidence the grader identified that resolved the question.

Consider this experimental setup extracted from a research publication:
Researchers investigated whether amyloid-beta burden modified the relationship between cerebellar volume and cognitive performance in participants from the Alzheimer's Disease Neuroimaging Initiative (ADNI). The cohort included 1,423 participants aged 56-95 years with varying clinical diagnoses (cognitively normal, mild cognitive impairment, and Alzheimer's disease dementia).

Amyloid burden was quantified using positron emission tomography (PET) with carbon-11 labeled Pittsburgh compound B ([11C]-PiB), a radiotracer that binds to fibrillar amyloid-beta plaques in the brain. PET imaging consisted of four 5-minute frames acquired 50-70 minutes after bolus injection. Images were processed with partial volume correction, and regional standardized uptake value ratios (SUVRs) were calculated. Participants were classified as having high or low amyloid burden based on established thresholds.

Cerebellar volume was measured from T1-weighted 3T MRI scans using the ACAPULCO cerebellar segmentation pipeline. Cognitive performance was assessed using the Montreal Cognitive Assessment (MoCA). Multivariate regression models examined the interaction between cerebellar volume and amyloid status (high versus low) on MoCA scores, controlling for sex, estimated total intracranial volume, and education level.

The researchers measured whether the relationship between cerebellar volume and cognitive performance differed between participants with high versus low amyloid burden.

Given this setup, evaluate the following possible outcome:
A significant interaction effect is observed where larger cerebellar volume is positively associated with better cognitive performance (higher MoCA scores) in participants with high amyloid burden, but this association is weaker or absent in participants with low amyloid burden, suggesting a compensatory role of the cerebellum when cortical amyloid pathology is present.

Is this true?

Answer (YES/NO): NO